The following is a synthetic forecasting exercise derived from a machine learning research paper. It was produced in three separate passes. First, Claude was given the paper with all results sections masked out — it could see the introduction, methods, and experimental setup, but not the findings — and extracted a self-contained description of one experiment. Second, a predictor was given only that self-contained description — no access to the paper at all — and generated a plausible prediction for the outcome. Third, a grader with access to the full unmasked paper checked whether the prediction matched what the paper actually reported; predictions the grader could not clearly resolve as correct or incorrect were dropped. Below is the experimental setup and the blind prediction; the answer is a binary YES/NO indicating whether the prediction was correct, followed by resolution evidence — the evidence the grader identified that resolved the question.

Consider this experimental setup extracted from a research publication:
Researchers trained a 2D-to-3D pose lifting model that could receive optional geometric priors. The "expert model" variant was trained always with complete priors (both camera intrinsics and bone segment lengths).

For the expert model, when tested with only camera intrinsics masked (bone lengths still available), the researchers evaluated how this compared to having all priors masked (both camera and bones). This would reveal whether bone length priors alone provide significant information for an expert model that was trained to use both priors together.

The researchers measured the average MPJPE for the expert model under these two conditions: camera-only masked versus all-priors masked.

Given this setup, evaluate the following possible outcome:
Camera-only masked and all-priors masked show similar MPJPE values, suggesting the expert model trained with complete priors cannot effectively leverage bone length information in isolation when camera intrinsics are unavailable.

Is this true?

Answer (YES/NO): NO